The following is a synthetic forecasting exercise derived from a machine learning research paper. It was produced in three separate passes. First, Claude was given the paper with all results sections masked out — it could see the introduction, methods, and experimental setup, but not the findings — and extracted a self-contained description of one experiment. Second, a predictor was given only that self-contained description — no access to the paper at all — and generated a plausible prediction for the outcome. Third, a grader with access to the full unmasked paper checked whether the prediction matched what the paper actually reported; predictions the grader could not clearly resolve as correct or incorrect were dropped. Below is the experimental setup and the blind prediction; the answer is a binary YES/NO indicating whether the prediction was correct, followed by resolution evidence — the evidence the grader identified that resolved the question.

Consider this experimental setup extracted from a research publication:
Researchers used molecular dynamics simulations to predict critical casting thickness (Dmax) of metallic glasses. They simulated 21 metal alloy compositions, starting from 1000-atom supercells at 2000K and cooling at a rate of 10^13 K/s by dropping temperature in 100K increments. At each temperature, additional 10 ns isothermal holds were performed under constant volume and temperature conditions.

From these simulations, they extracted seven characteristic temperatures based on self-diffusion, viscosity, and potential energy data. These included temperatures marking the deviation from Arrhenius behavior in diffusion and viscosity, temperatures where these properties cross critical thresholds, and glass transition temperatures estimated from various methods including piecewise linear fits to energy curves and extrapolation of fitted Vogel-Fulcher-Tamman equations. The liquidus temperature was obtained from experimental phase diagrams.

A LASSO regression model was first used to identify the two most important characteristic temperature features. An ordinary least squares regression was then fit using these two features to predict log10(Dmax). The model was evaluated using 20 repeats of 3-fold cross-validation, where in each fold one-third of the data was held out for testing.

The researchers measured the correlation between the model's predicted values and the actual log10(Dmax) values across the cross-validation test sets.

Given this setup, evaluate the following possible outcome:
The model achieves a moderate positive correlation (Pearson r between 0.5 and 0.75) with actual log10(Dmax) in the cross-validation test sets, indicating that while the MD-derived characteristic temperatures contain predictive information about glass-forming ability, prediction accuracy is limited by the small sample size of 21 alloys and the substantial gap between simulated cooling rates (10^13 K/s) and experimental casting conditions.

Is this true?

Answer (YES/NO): NO